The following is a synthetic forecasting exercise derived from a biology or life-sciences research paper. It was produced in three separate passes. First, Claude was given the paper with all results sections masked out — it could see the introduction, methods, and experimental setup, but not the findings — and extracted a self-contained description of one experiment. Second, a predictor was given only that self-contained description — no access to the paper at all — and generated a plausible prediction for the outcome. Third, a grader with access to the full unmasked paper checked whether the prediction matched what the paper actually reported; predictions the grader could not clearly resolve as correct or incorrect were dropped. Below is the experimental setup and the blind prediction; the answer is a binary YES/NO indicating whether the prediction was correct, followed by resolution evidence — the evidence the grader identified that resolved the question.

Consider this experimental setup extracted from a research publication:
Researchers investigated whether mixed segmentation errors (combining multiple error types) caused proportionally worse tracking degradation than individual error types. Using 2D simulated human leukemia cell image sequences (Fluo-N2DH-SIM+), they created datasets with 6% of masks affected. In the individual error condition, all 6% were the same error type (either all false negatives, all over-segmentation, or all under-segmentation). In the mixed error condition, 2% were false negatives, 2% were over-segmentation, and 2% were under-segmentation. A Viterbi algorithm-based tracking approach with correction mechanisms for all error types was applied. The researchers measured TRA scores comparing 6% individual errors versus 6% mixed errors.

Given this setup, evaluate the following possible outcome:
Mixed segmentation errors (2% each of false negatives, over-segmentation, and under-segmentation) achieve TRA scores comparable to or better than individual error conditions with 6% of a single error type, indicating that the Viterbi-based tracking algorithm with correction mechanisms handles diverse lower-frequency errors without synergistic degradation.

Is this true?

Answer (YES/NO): NO